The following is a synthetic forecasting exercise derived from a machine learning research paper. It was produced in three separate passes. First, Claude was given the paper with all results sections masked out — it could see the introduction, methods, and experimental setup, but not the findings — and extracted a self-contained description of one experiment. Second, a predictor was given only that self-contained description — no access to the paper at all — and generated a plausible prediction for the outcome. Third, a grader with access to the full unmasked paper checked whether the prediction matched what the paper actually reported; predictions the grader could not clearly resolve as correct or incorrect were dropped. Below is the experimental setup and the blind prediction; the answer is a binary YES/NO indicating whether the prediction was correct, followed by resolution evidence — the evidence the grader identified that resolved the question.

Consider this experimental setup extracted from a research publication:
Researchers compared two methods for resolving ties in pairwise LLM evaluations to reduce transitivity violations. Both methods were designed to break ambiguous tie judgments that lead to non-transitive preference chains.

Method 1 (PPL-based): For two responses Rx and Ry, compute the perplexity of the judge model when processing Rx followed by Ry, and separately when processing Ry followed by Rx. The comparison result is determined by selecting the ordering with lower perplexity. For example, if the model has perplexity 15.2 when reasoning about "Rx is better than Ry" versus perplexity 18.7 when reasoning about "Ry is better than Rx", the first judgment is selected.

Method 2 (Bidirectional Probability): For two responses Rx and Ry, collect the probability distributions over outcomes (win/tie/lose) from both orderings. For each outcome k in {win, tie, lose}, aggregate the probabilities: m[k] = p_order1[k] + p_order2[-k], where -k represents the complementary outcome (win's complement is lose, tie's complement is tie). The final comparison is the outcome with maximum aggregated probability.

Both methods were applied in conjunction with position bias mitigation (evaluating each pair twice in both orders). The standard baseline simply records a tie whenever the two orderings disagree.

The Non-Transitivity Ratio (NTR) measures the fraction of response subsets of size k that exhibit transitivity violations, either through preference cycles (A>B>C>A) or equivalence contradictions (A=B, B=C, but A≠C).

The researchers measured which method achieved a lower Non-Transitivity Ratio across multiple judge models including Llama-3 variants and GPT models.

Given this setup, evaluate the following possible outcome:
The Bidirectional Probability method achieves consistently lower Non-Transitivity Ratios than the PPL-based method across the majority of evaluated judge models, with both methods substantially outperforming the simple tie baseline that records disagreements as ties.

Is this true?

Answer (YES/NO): YES